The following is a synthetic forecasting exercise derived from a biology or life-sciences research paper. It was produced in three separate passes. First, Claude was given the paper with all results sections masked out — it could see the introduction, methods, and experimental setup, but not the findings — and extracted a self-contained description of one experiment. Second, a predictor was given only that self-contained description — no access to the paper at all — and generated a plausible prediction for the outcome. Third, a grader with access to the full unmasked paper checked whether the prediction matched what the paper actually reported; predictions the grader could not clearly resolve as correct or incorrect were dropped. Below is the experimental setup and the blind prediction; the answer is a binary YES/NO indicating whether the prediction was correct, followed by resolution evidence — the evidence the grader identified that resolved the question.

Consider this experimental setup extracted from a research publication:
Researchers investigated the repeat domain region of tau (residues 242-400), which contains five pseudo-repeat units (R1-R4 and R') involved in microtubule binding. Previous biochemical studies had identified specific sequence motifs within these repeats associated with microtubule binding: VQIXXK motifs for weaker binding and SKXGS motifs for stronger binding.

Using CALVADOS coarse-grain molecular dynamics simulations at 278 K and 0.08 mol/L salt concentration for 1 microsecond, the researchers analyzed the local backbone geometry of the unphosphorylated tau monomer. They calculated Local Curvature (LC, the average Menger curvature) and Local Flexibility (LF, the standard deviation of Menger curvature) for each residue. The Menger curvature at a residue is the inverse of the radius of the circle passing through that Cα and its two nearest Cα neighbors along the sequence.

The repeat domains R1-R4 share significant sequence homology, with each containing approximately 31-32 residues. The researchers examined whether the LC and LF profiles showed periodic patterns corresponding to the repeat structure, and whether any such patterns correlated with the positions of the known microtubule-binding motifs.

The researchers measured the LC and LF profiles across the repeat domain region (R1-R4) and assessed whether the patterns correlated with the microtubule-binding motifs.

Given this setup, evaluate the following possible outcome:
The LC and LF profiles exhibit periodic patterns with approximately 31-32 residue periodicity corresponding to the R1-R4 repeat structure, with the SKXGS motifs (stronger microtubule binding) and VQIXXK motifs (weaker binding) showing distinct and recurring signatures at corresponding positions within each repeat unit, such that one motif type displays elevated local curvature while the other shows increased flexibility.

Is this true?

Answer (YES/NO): NO